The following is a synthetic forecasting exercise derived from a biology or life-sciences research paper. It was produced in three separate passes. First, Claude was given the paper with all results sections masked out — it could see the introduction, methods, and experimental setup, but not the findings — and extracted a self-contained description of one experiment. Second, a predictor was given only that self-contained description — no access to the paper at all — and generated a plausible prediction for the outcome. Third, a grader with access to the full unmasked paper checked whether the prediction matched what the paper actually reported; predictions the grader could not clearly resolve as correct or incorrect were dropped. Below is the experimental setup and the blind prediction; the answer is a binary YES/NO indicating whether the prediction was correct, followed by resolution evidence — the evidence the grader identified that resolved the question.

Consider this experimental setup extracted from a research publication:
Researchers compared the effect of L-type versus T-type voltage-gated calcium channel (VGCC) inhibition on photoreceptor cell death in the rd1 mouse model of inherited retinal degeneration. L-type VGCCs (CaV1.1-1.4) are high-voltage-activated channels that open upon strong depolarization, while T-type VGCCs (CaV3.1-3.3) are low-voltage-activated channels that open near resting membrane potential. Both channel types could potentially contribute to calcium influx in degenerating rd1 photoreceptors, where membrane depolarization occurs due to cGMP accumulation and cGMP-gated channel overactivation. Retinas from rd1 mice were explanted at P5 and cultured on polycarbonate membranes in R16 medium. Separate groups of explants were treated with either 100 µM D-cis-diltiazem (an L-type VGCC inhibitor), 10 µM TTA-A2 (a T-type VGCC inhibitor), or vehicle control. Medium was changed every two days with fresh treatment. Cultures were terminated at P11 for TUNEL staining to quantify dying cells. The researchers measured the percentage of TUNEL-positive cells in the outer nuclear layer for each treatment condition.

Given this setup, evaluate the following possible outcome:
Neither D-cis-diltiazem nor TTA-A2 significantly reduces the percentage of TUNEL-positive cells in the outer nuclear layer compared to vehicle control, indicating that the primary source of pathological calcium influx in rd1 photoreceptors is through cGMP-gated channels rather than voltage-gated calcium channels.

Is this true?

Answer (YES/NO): NO